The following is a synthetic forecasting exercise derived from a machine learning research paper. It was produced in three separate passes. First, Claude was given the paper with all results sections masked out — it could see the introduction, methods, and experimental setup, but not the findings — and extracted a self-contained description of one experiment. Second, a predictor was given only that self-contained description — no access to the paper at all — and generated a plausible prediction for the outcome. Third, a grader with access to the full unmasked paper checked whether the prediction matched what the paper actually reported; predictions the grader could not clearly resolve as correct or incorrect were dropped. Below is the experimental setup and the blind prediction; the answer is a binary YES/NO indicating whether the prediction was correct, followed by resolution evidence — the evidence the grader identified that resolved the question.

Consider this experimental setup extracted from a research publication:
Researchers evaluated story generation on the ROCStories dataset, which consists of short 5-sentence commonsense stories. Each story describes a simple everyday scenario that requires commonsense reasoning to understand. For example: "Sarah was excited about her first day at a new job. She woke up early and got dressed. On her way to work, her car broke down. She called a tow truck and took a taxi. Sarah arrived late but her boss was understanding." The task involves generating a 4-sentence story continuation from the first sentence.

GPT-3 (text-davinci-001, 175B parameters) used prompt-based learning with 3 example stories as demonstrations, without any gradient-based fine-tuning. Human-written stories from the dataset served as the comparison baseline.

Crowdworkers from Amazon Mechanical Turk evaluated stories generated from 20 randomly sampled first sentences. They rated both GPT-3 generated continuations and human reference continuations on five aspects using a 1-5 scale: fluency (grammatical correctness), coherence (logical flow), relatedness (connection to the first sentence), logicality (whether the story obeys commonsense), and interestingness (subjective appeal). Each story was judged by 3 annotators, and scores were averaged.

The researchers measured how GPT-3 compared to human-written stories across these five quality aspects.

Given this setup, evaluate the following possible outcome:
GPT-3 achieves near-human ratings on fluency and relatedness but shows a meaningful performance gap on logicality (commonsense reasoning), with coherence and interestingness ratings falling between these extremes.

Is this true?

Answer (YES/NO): NO